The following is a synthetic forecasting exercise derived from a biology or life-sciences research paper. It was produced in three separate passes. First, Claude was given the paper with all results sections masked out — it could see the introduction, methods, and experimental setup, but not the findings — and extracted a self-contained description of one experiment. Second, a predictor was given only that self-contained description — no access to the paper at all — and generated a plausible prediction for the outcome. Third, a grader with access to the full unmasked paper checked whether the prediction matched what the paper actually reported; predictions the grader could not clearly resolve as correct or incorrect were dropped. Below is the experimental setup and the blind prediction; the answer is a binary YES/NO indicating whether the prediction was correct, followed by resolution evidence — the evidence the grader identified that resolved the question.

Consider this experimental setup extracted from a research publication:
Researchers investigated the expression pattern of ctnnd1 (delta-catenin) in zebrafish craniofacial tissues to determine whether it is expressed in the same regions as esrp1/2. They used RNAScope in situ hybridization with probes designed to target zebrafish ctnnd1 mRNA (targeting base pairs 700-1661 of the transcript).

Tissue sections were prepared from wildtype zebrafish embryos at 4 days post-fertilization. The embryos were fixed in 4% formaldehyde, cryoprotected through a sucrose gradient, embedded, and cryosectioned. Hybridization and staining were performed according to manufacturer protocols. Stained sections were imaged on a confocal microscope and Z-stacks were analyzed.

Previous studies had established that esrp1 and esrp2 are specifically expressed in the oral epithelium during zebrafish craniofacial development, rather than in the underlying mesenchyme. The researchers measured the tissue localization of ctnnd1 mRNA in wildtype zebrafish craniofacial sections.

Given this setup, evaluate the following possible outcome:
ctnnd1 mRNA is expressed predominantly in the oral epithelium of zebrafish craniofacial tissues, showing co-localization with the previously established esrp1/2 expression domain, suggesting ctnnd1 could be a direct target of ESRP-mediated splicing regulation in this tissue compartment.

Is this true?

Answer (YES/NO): YES